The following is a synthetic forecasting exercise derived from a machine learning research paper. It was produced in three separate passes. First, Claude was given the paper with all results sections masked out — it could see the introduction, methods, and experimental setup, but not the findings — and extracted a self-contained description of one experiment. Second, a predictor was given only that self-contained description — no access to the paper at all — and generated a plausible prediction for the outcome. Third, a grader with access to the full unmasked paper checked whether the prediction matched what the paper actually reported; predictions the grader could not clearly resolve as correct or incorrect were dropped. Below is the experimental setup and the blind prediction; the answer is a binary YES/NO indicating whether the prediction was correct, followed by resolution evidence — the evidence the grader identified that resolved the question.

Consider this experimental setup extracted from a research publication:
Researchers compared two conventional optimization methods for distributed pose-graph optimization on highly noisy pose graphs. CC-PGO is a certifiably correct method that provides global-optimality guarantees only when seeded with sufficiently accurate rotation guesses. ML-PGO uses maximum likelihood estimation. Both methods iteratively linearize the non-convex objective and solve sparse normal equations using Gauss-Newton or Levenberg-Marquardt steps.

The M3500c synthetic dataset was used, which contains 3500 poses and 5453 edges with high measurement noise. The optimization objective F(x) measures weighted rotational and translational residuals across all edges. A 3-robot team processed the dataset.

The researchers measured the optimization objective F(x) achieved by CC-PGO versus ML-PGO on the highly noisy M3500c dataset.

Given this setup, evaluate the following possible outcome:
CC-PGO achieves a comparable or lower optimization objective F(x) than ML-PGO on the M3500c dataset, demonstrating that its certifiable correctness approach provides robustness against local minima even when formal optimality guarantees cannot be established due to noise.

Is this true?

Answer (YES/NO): NO